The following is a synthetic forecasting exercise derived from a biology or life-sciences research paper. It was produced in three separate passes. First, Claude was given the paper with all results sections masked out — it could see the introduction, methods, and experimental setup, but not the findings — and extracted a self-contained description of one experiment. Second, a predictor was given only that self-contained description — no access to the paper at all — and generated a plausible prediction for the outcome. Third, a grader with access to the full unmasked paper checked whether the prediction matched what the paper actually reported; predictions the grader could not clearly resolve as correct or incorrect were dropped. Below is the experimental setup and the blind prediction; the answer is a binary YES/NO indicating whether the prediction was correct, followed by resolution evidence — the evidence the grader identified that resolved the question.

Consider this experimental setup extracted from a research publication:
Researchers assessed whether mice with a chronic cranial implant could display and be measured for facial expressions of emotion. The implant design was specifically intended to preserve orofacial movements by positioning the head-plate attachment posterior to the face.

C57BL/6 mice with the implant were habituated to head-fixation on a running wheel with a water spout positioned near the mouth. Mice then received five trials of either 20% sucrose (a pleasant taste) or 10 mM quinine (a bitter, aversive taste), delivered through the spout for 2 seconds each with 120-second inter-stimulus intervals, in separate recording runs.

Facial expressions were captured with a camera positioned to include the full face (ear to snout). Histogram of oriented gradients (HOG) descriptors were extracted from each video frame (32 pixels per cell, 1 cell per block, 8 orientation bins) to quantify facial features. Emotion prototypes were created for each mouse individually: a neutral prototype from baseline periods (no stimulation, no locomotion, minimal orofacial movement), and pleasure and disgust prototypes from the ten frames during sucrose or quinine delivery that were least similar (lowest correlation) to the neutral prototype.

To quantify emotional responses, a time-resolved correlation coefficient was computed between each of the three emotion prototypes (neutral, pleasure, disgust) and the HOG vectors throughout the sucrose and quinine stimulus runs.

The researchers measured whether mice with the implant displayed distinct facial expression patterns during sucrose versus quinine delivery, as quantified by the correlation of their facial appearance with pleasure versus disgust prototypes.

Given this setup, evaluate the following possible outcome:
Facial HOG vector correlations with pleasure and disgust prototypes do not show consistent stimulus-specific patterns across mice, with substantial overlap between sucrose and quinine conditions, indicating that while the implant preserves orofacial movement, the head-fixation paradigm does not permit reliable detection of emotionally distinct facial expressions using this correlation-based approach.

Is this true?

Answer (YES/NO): NO